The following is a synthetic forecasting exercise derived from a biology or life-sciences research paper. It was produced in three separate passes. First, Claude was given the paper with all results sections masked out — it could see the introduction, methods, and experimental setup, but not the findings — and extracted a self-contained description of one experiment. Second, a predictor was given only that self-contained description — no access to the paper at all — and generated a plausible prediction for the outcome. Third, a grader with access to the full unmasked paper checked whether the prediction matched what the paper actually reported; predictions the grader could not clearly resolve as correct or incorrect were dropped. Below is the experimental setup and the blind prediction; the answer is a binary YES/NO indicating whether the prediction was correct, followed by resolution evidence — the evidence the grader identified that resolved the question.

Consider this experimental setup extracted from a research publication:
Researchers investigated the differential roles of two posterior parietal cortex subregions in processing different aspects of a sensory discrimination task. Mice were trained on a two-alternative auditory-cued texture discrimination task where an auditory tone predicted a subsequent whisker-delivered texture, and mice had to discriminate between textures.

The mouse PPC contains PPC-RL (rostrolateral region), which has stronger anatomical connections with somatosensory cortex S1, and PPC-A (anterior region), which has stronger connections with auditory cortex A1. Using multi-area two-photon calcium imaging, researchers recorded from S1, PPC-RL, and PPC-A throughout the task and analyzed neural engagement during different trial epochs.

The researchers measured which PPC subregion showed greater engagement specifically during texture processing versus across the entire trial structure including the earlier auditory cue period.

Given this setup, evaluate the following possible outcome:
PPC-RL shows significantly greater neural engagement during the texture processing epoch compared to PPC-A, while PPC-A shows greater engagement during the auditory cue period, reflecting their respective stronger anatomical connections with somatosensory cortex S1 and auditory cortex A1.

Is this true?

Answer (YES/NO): NO